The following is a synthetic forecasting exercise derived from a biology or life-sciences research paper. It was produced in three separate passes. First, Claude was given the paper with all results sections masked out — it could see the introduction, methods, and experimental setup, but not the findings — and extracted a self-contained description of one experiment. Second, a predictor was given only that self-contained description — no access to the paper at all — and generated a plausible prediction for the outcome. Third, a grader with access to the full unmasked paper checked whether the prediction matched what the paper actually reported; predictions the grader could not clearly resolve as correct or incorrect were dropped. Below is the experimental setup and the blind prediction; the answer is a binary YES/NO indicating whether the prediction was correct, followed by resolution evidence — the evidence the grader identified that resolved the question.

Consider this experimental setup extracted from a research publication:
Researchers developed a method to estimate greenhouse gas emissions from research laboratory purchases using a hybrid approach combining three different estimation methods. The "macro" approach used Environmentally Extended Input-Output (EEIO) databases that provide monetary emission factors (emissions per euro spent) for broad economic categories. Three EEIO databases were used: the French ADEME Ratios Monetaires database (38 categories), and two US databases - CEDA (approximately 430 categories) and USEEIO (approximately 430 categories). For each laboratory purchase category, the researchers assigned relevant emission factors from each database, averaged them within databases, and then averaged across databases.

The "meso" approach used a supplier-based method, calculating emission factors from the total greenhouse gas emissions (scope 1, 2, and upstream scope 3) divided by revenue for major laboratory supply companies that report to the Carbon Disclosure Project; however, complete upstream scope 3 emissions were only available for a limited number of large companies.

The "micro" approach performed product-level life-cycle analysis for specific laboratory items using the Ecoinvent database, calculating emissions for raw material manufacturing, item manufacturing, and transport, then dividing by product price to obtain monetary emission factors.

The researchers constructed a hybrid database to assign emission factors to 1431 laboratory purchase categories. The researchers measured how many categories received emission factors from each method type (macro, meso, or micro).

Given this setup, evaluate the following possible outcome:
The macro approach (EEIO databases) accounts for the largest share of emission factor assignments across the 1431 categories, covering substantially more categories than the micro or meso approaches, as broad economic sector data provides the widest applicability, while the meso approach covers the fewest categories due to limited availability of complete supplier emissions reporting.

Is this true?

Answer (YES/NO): NO